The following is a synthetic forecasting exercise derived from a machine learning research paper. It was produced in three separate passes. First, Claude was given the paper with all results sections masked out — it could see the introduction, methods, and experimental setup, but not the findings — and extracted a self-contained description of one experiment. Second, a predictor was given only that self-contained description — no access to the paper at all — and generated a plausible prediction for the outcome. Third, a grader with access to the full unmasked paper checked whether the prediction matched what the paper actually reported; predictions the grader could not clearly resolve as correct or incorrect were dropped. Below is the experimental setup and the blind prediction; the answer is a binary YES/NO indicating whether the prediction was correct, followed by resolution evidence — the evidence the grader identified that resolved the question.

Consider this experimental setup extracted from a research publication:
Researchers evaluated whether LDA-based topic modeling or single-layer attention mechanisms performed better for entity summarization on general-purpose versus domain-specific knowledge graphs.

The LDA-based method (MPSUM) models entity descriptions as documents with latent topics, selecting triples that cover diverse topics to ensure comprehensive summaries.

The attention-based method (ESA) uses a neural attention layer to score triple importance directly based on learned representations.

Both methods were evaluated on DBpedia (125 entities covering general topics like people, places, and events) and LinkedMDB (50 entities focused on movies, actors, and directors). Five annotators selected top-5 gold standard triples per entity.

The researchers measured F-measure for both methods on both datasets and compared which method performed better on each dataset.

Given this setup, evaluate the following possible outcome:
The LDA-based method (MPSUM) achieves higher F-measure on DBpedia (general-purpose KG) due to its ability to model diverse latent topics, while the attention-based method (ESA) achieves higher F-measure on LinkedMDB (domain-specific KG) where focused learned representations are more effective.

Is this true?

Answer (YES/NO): NO